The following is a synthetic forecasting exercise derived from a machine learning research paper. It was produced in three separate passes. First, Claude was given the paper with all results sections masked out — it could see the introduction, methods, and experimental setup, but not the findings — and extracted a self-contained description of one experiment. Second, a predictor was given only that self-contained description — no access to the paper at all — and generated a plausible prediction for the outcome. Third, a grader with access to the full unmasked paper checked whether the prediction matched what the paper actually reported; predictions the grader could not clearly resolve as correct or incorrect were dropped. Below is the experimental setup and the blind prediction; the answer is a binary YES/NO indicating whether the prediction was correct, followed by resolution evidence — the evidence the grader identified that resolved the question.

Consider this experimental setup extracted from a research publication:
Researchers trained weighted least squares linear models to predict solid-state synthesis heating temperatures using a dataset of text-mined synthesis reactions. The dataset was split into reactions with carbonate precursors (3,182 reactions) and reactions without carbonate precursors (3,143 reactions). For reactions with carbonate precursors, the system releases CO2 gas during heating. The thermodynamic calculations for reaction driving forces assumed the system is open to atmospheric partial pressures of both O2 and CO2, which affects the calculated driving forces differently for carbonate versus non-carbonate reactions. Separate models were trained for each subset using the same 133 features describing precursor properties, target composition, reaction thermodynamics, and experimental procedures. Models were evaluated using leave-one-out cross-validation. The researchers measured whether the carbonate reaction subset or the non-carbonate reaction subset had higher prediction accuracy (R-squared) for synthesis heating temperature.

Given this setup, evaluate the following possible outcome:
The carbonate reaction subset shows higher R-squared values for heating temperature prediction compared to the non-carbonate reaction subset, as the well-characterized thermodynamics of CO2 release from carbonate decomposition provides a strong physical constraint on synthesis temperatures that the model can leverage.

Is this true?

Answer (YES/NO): NO